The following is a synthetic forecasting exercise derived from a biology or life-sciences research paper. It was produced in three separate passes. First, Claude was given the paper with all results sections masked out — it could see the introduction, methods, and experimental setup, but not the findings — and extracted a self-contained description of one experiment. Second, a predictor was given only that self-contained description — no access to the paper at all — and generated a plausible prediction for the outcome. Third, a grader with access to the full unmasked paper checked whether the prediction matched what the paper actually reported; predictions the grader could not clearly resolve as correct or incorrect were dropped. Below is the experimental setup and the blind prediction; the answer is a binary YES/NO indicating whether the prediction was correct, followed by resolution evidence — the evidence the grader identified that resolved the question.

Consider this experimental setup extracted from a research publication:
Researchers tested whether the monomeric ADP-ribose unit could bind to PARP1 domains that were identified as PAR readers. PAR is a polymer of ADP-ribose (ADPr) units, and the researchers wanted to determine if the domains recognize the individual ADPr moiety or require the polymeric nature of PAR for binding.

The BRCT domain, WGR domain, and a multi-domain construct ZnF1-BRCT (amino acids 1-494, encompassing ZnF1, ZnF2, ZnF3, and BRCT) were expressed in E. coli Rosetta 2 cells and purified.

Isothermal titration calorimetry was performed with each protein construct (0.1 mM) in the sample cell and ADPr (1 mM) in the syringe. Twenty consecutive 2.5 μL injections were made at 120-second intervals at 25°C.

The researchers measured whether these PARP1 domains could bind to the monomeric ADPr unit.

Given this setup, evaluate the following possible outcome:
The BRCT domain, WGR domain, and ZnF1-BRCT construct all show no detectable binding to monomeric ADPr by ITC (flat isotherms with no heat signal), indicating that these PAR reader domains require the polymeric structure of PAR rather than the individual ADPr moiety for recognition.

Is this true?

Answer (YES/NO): YES